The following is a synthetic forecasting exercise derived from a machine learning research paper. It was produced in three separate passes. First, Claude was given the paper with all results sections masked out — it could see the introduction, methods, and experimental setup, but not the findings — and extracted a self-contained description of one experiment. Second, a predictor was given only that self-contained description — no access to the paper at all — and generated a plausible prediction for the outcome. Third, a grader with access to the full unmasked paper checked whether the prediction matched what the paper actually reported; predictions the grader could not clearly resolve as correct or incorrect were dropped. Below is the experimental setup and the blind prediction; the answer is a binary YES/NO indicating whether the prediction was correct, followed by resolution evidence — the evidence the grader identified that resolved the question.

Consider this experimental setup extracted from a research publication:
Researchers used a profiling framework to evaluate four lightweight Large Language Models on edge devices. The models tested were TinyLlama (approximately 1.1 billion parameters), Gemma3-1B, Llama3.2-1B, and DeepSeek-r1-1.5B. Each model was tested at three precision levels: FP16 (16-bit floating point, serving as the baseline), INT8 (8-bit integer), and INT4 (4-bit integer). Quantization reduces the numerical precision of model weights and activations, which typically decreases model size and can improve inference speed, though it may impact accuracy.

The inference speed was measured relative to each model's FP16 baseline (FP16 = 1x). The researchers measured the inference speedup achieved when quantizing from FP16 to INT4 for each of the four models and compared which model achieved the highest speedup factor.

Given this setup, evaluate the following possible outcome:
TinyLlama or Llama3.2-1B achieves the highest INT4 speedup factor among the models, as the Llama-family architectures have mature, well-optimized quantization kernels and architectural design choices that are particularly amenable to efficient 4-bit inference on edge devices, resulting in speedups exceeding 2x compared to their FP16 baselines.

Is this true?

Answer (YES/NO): YES